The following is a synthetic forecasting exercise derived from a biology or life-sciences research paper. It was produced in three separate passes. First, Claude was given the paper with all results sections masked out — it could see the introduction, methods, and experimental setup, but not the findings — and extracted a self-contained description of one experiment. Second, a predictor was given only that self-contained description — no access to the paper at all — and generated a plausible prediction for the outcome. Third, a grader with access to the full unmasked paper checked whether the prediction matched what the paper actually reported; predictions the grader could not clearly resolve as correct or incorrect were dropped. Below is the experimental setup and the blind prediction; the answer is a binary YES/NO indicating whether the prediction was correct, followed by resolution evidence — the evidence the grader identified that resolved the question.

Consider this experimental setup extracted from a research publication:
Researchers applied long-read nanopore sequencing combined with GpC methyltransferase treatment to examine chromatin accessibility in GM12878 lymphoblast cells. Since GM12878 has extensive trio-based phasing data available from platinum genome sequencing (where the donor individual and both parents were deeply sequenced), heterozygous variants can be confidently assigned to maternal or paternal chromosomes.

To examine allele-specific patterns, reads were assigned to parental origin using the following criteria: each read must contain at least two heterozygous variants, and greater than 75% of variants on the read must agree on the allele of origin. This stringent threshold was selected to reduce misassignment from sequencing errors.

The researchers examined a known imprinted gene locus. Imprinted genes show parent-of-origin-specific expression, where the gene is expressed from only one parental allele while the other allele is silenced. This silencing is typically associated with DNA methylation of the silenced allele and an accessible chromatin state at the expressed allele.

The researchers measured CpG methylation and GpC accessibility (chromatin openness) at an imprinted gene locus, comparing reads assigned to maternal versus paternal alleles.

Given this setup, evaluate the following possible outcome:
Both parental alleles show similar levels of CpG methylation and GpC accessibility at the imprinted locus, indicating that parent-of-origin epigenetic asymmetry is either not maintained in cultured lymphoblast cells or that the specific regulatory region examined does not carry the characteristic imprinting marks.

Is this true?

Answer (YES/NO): NO